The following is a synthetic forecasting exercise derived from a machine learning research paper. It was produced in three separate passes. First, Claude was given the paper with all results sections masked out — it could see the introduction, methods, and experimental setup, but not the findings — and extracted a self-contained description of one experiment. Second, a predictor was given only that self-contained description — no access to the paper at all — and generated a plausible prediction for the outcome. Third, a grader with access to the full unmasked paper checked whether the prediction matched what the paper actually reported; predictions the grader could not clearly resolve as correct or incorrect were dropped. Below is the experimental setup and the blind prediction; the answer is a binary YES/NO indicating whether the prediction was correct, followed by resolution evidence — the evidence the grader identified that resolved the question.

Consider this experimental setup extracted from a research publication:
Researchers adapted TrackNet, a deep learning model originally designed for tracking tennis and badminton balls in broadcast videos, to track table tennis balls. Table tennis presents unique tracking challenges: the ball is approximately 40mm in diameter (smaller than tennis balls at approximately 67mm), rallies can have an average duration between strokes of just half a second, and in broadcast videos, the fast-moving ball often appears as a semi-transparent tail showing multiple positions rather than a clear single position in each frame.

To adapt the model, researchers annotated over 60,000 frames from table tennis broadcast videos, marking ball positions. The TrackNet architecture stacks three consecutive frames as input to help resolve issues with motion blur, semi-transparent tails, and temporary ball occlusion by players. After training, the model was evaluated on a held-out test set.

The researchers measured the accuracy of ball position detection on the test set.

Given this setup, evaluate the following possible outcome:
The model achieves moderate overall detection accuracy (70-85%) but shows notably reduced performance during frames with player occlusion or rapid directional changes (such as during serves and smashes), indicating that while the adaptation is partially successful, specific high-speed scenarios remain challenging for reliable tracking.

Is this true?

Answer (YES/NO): NO